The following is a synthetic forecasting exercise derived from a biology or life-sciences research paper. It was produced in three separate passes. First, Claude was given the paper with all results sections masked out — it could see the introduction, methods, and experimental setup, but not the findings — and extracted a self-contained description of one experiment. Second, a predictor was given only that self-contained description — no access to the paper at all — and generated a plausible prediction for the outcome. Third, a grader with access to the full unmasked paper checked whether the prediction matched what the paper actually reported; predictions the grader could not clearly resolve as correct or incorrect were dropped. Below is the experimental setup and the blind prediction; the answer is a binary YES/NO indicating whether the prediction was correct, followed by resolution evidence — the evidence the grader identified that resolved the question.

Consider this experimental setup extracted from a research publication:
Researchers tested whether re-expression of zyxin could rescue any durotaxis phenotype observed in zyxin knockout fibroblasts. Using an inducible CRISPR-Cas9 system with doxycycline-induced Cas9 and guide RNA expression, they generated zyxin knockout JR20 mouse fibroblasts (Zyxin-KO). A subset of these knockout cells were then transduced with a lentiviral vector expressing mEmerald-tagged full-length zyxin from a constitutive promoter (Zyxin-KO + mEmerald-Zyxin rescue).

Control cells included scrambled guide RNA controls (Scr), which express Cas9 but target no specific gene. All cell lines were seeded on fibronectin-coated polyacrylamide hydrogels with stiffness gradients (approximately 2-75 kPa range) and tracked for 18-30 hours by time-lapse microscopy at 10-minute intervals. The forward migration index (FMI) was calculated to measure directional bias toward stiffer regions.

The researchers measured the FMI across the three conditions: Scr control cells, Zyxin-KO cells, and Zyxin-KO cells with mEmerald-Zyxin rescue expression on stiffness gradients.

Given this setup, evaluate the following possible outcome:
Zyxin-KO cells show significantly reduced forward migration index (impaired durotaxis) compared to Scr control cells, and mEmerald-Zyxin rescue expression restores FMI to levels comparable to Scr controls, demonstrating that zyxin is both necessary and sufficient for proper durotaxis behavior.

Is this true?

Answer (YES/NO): YES